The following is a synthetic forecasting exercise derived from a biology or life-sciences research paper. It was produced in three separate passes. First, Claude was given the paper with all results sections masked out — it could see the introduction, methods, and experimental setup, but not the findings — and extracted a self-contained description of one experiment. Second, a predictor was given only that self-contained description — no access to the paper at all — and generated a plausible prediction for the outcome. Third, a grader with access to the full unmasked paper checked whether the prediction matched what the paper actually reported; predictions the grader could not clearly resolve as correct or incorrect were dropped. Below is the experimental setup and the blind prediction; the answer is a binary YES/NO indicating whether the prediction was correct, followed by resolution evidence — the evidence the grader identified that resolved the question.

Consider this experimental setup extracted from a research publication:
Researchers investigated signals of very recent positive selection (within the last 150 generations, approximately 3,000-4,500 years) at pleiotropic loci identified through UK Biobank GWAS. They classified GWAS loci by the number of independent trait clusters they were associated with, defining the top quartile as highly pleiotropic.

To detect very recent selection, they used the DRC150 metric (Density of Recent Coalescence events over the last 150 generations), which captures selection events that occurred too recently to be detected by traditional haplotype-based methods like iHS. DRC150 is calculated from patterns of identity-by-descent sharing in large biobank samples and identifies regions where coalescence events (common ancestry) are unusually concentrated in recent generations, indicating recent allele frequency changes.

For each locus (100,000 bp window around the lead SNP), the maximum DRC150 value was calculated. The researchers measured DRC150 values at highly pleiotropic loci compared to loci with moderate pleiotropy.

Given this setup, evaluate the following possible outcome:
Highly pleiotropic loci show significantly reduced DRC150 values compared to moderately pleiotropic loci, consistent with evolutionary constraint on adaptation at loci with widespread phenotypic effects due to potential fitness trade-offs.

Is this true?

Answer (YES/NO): NO